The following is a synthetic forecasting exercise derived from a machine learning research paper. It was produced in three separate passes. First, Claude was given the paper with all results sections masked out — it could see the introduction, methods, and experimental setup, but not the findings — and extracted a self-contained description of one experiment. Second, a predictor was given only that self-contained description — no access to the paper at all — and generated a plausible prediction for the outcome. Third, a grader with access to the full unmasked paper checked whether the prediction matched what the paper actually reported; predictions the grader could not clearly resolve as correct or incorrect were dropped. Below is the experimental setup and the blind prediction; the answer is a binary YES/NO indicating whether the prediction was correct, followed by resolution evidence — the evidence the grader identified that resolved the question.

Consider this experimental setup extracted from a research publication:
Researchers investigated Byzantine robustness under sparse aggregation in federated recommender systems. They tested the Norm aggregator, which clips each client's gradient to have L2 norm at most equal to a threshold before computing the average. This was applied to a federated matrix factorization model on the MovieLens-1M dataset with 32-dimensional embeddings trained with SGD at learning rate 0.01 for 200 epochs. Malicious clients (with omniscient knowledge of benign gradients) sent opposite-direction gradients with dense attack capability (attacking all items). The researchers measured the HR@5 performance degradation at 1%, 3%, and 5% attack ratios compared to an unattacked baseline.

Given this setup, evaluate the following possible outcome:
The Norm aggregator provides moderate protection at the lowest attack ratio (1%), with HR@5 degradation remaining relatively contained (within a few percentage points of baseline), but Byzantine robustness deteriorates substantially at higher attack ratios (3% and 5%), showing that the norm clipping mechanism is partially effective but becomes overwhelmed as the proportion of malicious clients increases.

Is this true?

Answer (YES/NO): NO